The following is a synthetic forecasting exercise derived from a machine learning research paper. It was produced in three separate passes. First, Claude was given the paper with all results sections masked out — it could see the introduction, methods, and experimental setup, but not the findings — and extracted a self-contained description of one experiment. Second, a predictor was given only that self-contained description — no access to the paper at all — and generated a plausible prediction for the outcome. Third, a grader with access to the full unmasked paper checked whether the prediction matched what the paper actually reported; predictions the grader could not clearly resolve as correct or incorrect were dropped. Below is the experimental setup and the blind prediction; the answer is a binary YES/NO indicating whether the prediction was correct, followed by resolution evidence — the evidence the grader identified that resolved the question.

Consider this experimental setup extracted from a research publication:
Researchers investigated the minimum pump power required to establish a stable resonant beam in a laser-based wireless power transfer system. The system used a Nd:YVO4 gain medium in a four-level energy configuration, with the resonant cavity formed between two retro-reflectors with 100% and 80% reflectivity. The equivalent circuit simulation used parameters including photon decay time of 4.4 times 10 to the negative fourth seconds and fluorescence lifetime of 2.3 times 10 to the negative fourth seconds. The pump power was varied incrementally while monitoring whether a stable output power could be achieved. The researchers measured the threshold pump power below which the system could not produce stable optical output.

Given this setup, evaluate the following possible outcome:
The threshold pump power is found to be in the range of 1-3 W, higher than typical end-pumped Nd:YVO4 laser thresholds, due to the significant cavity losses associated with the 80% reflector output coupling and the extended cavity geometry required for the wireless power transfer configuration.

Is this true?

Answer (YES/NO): NO